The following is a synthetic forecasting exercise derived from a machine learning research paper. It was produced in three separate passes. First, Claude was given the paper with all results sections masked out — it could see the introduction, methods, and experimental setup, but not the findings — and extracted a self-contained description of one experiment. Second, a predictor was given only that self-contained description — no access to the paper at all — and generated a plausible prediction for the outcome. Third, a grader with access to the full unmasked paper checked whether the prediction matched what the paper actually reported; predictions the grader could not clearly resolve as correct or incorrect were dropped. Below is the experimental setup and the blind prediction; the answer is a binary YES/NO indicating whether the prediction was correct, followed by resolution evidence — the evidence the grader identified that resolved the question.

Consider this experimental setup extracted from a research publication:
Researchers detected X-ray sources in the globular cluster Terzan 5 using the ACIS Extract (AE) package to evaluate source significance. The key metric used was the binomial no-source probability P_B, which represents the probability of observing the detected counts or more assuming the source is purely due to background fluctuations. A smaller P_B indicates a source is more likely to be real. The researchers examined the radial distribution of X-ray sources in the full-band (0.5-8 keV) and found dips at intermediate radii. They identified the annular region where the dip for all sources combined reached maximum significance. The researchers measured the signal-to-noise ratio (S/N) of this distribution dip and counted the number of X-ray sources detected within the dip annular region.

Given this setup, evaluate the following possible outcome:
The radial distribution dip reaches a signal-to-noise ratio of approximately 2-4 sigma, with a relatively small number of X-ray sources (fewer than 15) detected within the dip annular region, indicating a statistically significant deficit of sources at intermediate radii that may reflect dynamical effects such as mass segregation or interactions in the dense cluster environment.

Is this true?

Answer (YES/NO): NO